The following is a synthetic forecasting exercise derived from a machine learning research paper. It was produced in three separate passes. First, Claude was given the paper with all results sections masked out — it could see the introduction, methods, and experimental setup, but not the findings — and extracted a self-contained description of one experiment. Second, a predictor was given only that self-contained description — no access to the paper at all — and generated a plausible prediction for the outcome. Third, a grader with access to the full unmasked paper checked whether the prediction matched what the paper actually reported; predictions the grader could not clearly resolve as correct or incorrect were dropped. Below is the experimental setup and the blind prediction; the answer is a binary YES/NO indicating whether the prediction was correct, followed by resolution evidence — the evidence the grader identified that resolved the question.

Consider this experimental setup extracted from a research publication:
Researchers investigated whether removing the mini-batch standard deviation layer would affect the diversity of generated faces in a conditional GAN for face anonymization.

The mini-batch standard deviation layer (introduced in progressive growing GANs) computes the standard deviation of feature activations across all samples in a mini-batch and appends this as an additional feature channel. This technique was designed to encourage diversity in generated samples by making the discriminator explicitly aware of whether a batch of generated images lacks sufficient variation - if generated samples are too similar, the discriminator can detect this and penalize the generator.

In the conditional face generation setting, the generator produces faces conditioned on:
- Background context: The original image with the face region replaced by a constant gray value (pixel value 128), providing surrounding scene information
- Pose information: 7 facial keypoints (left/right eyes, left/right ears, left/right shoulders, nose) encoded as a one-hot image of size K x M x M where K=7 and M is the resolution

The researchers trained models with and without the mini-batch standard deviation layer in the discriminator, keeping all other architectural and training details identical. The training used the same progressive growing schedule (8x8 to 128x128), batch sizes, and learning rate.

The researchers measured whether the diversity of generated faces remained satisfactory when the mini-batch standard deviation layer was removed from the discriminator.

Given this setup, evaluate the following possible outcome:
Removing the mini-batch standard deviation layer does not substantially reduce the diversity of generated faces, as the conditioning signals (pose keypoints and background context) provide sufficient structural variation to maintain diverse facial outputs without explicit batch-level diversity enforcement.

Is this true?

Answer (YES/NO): YES